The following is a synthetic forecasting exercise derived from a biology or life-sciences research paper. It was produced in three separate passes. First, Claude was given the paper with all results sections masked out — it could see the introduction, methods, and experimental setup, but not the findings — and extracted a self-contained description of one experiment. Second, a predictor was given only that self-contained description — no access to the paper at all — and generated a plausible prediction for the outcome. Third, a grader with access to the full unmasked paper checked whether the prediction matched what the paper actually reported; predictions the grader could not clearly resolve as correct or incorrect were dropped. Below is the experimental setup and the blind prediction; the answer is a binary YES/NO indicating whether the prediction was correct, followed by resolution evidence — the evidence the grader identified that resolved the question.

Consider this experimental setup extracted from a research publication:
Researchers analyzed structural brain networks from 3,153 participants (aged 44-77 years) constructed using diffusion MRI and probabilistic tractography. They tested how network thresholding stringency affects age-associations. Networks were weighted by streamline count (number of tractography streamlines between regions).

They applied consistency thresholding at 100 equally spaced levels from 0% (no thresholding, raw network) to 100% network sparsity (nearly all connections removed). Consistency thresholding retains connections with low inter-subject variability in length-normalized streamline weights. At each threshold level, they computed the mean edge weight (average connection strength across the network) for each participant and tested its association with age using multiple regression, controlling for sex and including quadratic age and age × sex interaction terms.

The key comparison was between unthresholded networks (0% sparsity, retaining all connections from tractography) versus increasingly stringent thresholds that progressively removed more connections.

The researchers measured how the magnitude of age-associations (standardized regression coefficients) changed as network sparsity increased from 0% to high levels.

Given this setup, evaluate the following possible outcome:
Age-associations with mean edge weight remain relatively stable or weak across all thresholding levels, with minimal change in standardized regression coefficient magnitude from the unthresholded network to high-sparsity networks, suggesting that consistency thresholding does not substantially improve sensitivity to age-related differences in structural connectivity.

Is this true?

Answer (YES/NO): NO